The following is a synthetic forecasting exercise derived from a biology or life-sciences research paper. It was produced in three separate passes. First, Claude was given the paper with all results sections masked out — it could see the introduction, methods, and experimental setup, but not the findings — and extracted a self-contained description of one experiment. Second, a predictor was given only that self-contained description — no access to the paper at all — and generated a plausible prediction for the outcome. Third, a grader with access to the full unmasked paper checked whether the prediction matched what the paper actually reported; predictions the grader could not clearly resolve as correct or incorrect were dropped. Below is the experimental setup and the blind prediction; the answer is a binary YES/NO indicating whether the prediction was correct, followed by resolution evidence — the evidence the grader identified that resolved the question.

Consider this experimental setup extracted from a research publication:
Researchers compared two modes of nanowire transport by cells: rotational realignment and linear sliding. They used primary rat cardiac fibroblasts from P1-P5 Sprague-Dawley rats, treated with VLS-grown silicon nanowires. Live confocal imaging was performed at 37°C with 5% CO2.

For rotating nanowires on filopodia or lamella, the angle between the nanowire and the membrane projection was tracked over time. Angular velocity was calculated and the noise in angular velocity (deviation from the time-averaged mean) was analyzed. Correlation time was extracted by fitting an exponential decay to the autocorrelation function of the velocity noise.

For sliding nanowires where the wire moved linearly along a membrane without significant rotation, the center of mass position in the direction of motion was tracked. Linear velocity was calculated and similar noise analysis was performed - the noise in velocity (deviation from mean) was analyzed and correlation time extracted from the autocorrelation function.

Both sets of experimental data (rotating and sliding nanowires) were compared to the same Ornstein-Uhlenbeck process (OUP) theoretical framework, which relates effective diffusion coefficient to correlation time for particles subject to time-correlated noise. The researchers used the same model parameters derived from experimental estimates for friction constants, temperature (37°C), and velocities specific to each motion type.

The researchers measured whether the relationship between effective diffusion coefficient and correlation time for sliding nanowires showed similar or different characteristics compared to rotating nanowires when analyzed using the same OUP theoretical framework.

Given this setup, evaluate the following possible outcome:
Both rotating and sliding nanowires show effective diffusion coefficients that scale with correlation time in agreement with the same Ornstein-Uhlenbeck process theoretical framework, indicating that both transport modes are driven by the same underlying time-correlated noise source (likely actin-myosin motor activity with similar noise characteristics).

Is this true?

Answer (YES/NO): YES